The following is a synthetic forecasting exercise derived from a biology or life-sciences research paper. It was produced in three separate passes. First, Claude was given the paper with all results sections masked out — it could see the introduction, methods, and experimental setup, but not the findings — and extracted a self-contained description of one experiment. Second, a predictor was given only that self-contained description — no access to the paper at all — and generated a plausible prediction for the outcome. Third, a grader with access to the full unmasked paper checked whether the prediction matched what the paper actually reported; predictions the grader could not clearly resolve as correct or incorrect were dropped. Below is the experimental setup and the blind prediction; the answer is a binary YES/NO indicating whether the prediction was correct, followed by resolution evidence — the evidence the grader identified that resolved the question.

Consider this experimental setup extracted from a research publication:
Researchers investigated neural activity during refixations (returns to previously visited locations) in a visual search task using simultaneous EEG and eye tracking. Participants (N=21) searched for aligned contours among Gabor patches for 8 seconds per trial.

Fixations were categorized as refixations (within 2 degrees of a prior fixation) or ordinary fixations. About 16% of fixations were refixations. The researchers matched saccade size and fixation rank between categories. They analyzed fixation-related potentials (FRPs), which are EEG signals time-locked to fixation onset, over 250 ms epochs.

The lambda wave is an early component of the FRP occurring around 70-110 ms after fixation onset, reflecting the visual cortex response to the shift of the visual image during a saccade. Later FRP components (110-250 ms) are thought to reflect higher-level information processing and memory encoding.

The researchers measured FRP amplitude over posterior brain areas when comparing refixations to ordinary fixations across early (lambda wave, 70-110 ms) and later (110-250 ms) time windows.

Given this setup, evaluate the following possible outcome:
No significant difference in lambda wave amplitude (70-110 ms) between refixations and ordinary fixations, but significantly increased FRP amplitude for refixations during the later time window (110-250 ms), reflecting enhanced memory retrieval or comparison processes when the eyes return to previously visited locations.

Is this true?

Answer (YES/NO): NO